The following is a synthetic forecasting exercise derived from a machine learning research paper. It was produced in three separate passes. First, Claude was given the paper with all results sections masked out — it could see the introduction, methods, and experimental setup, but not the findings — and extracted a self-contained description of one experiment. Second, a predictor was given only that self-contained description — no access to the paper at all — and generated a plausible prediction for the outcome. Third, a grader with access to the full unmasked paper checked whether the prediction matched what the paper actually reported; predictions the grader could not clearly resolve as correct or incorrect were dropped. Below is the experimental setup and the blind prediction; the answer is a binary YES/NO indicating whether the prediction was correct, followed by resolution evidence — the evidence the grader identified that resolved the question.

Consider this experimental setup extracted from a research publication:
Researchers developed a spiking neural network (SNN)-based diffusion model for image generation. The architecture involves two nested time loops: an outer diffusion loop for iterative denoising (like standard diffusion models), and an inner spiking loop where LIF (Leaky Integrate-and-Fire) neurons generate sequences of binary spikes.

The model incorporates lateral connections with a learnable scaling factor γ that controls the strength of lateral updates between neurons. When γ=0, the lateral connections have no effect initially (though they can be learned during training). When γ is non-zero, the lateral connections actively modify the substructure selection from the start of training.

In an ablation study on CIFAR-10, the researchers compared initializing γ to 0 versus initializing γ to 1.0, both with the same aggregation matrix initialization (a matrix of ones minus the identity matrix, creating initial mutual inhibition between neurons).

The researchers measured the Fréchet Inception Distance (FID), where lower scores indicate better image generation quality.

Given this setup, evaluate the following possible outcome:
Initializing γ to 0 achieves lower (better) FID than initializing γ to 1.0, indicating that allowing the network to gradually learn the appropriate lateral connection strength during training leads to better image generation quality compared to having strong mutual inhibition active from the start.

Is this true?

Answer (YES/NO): YES